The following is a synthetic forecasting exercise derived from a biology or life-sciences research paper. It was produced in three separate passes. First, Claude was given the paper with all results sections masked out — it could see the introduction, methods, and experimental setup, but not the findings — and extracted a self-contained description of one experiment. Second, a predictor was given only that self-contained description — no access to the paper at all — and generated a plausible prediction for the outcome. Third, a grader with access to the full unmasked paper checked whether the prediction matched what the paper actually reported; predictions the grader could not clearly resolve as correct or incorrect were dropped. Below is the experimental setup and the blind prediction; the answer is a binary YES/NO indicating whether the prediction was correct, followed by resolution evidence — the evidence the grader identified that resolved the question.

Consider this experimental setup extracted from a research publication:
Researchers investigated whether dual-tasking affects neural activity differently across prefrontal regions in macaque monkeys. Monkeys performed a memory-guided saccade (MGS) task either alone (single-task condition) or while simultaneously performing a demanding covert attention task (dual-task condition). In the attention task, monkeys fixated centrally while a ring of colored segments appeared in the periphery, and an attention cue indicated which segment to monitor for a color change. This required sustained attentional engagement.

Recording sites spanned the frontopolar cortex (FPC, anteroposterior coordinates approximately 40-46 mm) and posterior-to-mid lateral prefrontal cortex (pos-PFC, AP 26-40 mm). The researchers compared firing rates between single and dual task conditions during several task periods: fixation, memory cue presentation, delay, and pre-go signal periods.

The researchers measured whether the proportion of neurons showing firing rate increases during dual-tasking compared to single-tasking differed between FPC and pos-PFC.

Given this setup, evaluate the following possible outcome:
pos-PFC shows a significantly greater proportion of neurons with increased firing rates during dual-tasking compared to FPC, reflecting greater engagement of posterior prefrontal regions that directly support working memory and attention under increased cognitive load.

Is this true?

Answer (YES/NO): YES